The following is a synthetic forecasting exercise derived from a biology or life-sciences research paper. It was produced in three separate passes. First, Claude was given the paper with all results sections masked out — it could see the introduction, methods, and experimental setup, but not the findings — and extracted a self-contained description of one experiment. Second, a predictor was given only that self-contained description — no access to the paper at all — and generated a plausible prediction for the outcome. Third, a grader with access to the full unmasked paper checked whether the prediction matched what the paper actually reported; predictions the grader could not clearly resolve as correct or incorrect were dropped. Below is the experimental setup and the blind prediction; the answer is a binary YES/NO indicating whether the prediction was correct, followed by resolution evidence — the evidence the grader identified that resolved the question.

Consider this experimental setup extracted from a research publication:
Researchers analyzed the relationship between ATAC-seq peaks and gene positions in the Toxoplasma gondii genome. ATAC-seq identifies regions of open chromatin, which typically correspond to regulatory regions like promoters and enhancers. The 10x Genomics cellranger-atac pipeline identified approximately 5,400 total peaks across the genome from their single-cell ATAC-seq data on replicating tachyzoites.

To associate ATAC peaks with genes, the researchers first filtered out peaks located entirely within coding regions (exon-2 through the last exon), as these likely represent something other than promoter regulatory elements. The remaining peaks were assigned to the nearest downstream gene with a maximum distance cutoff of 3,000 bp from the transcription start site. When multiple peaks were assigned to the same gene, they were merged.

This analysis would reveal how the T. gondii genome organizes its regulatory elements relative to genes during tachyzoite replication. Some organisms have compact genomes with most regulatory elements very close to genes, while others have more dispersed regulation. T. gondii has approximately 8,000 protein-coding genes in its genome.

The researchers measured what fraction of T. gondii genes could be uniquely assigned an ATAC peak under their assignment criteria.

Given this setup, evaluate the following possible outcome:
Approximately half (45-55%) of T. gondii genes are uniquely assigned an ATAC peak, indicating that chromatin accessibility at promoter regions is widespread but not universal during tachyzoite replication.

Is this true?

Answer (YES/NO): NO